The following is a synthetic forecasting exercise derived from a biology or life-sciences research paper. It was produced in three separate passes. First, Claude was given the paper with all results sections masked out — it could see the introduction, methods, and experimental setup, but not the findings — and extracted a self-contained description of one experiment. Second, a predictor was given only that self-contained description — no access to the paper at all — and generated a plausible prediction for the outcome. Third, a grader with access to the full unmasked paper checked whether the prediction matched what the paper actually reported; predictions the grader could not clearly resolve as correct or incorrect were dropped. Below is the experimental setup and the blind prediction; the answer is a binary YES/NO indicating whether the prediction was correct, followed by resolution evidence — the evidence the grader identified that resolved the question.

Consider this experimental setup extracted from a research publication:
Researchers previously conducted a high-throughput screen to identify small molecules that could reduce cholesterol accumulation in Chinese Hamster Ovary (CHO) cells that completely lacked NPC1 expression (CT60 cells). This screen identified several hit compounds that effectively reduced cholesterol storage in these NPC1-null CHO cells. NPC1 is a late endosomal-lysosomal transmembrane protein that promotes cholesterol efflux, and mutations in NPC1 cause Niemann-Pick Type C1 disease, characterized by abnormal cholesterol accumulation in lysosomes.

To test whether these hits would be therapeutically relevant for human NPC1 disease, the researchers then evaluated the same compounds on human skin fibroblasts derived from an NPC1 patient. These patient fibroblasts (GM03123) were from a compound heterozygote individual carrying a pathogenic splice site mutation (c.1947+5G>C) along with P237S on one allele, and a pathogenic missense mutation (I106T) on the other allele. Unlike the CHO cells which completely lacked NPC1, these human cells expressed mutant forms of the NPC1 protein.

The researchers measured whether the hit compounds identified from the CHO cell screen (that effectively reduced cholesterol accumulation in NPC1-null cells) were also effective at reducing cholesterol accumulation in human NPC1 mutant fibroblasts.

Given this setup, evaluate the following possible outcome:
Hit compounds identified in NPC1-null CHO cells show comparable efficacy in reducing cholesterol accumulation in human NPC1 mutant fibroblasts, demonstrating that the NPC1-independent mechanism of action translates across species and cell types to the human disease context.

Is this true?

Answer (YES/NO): NO